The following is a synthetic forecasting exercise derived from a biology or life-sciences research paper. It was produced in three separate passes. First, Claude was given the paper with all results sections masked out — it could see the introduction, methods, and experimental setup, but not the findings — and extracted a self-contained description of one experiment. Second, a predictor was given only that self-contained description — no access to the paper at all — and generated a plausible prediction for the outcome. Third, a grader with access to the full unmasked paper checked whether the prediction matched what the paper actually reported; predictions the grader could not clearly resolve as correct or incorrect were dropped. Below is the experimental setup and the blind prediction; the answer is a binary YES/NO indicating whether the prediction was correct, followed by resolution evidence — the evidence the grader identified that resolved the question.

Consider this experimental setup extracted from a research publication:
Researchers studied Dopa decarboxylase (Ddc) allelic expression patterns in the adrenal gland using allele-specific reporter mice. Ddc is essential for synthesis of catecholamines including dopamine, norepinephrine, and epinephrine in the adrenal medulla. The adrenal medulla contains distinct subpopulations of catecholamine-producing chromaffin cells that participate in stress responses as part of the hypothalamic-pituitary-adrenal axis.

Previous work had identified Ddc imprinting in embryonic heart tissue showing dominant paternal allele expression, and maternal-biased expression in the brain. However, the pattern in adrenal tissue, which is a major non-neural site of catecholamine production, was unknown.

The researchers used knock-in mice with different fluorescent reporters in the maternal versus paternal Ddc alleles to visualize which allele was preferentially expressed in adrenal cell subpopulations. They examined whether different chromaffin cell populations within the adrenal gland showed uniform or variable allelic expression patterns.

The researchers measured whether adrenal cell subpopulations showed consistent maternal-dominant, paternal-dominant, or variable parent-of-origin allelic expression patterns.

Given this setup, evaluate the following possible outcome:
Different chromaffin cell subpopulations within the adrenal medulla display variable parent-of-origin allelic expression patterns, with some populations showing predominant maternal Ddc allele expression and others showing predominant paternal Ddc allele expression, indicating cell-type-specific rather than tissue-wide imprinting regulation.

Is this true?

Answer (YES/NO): YES